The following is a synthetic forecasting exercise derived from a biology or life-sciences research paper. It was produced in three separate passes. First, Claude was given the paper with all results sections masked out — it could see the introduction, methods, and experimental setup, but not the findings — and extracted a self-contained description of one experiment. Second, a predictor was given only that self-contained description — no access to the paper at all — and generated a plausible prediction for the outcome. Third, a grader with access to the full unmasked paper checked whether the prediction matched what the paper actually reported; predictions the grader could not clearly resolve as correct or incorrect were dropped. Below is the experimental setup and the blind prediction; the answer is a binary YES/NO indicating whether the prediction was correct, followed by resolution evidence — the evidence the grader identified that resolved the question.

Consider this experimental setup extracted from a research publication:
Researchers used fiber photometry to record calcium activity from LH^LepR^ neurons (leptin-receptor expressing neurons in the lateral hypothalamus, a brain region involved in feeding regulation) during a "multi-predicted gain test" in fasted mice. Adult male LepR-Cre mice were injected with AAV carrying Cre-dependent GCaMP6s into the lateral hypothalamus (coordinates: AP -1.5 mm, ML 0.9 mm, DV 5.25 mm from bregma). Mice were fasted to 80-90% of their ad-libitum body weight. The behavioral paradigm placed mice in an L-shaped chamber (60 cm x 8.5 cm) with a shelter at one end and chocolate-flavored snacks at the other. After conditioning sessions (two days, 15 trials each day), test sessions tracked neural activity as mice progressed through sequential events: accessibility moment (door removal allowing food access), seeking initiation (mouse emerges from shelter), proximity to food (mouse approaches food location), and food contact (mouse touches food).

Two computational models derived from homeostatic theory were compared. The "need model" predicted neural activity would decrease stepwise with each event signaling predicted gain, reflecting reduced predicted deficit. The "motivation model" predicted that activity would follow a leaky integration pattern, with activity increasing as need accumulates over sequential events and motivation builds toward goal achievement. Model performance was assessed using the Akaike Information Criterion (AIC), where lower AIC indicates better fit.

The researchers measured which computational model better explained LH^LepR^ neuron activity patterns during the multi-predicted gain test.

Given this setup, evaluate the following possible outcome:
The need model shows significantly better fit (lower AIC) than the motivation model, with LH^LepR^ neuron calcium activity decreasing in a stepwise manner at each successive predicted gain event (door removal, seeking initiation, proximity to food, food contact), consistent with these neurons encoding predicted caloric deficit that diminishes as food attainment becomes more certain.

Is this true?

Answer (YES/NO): NO